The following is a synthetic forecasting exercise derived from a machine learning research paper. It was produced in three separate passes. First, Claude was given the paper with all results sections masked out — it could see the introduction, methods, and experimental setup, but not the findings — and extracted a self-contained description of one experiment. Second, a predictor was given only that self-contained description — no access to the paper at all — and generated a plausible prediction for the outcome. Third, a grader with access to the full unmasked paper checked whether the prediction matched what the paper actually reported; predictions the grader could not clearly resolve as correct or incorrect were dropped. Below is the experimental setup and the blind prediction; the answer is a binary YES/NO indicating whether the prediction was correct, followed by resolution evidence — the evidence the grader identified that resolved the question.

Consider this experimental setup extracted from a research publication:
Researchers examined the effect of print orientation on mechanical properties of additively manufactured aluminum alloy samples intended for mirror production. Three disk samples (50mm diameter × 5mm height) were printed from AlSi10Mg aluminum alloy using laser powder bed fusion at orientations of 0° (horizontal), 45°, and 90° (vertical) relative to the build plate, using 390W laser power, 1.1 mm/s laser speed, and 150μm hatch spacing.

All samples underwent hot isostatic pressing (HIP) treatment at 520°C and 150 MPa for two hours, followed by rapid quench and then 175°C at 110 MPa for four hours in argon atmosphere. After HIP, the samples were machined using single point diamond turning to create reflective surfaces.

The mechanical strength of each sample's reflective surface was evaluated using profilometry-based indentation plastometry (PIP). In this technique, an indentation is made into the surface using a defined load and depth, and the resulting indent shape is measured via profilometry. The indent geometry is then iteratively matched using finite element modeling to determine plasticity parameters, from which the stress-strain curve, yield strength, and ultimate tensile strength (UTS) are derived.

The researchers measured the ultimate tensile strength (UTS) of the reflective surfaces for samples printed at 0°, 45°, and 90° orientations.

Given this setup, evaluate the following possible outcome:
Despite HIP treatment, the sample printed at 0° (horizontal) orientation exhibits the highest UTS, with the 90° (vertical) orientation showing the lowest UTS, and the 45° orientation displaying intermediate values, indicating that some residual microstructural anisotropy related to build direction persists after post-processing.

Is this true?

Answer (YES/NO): NO